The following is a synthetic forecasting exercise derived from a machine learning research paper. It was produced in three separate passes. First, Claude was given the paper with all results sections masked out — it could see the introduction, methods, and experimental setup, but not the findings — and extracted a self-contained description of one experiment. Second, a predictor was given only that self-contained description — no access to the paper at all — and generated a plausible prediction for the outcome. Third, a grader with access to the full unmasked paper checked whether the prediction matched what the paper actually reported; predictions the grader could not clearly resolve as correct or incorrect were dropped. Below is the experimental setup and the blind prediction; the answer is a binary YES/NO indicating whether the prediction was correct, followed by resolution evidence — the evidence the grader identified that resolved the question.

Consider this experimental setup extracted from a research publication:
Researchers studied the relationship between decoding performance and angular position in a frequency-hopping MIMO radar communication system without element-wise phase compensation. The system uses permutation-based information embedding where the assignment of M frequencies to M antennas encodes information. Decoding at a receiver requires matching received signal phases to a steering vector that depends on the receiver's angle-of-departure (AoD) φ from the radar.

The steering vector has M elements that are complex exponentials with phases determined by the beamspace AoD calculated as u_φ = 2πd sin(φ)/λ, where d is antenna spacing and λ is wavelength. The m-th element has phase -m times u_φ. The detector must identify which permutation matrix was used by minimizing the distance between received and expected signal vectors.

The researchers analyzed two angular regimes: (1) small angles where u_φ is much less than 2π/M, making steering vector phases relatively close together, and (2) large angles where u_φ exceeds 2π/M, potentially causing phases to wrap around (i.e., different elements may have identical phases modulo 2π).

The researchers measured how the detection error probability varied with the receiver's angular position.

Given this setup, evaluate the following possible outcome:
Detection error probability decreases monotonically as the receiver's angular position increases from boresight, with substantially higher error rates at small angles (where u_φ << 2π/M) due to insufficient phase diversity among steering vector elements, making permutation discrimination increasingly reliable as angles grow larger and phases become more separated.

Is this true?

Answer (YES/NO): NO